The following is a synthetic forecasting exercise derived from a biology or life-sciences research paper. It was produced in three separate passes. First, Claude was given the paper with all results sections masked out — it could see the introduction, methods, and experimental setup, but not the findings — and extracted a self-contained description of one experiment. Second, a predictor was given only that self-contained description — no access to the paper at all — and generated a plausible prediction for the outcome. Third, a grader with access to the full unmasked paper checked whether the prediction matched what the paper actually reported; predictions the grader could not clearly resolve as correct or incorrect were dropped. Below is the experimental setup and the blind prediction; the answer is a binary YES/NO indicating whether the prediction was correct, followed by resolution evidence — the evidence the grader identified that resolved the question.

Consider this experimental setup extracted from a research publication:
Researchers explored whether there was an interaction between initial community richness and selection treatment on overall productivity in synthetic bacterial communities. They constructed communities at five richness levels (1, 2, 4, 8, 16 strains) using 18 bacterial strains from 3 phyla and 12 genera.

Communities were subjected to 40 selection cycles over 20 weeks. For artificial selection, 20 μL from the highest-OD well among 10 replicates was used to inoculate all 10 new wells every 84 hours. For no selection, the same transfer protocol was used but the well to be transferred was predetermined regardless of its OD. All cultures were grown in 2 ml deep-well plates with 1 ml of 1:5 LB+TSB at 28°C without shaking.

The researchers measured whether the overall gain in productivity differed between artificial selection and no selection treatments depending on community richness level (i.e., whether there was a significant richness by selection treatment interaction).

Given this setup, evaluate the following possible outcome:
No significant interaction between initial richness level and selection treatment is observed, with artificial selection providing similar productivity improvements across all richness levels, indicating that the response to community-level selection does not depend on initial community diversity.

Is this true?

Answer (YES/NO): YES